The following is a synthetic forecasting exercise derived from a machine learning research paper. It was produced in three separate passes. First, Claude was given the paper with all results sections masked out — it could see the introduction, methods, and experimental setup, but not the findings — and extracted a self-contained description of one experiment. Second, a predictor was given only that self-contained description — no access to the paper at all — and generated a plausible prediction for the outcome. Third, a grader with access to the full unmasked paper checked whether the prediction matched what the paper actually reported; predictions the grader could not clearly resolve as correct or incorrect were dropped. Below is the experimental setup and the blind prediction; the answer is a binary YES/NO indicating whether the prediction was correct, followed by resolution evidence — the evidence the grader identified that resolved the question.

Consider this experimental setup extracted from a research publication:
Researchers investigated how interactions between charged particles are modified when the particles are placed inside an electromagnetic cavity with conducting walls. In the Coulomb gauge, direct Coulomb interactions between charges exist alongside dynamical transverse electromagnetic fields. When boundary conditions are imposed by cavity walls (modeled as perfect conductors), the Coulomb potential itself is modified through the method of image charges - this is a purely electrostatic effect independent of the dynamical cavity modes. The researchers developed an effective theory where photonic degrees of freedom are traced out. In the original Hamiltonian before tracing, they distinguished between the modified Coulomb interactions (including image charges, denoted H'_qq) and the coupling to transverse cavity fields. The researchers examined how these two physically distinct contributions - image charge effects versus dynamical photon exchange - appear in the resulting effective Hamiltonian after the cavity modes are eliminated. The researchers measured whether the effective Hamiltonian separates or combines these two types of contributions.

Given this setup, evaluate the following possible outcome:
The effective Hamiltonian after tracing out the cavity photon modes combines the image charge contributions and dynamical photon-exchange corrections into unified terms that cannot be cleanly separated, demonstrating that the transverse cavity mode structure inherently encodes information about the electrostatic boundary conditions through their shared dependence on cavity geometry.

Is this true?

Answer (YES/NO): NO